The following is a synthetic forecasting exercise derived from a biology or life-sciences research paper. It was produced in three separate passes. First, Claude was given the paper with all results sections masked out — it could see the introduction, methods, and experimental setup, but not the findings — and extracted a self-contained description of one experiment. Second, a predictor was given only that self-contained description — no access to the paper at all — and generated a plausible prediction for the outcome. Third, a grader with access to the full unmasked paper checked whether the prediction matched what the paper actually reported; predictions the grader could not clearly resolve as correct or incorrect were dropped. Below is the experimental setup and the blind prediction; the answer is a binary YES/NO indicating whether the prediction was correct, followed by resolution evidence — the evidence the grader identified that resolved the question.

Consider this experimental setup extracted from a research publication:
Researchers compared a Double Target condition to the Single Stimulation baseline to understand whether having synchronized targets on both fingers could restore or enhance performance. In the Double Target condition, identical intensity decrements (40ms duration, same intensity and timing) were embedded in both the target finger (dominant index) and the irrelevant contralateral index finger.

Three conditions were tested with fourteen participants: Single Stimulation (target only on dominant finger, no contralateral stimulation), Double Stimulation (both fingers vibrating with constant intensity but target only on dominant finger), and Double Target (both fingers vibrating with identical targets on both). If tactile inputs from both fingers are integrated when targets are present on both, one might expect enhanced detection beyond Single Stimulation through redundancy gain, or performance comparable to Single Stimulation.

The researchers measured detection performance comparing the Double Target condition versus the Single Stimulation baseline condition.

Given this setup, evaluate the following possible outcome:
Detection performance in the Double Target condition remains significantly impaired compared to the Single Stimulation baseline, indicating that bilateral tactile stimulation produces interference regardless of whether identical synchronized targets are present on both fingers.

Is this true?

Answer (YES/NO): NO